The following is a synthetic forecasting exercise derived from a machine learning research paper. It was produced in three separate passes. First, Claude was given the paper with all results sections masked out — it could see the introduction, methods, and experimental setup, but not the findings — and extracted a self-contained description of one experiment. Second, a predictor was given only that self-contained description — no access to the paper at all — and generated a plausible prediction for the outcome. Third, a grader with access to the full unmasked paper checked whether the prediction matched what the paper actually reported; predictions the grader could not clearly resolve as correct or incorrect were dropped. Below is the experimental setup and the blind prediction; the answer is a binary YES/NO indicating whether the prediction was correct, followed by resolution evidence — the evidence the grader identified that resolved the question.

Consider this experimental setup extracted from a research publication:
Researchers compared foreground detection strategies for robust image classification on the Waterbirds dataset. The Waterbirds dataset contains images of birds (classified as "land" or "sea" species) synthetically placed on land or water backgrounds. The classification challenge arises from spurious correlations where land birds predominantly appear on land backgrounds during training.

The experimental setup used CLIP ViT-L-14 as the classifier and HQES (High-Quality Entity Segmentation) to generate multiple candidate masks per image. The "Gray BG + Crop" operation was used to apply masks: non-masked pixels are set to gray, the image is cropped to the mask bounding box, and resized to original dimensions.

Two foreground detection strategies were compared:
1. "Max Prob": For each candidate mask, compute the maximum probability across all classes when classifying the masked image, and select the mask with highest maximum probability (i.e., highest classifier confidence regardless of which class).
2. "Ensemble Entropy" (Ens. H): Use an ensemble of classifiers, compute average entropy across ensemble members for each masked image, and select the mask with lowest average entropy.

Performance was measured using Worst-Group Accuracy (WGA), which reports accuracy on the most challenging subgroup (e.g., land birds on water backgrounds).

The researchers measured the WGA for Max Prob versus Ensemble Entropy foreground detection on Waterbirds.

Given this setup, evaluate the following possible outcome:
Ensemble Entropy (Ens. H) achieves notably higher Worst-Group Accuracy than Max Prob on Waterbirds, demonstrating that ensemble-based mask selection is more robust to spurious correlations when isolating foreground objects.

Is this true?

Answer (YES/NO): YES